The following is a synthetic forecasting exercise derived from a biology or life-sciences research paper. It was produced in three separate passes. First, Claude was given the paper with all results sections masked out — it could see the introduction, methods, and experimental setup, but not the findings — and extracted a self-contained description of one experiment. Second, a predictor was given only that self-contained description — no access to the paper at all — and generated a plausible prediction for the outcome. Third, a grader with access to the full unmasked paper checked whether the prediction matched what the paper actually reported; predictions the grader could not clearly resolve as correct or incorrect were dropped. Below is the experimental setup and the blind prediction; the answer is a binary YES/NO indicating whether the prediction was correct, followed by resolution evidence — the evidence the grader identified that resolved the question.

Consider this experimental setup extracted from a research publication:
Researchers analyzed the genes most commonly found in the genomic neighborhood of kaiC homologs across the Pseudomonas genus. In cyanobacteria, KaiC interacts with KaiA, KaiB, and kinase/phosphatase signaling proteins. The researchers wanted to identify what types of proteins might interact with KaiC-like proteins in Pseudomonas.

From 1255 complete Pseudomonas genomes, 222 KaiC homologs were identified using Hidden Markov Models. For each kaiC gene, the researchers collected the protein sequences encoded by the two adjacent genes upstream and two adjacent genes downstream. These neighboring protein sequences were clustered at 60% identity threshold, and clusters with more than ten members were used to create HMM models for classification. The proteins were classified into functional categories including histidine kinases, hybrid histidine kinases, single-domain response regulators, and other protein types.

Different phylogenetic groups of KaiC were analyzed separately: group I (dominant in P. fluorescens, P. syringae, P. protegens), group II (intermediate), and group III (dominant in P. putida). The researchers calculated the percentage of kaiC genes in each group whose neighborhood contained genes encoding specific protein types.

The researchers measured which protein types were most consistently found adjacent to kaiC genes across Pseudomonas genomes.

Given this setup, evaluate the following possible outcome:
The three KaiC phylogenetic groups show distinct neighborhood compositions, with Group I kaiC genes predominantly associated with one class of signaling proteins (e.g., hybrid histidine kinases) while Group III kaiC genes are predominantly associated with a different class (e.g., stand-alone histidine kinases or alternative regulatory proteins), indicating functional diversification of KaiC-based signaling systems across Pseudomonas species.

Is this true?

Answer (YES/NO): NO